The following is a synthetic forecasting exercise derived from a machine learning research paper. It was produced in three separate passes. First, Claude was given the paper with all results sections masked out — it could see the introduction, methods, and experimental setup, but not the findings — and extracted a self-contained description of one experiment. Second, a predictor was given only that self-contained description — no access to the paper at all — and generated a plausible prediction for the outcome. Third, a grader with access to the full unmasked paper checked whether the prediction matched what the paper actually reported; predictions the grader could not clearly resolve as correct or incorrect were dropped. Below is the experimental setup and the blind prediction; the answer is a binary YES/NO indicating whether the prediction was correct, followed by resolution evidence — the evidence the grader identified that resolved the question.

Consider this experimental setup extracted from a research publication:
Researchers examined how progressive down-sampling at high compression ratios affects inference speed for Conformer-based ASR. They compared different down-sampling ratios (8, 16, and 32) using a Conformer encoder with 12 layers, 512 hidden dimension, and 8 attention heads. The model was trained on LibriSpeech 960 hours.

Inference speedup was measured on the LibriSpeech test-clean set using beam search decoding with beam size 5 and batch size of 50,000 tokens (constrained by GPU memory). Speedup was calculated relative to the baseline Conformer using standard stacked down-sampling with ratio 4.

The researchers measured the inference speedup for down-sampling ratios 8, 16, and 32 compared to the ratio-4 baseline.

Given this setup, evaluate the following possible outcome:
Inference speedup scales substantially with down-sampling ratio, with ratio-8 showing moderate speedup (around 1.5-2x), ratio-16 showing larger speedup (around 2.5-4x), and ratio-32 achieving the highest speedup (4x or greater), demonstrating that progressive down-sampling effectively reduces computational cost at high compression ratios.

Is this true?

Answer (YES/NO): NO